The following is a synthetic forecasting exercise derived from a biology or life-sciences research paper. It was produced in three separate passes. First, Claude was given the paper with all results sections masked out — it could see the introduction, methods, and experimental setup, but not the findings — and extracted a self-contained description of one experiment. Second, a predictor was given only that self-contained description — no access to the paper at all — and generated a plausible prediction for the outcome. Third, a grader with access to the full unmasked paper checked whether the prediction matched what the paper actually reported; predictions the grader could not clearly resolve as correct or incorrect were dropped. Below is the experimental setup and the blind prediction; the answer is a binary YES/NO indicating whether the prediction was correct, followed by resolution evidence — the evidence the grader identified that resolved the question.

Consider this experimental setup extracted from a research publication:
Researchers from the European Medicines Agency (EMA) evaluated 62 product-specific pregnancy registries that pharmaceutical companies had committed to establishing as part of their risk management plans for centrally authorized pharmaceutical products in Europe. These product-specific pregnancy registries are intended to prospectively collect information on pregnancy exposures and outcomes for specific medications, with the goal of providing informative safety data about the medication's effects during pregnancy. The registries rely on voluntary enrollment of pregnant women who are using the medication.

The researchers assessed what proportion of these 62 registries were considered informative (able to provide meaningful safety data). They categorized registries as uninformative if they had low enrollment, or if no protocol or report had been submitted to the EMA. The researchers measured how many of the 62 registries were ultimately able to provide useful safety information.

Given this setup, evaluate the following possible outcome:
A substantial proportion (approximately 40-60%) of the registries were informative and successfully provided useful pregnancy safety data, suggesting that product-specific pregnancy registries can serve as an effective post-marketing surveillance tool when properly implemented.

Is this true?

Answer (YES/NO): NO